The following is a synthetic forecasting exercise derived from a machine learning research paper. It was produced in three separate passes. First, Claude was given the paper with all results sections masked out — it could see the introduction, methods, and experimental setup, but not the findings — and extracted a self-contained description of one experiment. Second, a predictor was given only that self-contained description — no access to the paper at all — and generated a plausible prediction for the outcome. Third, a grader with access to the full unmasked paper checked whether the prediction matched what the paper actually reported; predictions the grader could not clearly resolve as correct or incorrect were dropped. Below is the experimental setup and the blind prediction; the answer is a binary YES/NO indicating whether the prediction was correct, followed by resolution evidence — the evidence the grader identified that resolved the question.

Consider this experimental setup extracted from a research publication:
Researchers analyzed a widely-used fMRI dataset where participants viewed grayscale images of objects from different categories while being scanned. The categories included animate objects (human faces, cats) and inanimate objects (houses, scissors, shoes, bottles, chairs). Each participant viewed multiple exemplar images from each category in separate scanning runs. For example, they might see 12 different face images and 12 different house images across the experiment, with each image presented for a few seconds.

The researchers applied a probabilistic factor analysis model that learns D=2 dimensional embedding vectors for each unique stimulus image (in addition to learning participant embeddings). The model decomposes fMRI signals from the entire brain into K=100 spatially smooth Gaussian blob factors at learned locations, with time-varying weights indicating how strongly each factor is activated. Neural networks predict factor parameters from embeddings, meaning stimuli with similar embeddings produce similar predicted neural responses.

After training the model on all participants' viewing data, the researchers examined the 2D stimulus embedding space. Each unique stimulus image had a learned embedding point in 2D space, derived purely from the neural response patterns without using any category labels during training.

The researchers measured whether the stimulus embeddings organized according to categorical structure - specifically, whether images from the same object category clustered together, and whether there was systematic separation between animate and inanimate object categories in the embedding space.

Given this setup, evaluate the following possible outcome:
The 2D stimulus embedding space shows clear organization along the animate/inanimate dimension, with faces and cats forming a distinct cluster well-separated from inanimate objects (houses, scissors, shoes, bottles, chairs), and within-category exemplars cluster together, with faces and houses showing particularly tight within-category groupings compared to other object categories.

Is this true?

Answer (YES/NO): NO